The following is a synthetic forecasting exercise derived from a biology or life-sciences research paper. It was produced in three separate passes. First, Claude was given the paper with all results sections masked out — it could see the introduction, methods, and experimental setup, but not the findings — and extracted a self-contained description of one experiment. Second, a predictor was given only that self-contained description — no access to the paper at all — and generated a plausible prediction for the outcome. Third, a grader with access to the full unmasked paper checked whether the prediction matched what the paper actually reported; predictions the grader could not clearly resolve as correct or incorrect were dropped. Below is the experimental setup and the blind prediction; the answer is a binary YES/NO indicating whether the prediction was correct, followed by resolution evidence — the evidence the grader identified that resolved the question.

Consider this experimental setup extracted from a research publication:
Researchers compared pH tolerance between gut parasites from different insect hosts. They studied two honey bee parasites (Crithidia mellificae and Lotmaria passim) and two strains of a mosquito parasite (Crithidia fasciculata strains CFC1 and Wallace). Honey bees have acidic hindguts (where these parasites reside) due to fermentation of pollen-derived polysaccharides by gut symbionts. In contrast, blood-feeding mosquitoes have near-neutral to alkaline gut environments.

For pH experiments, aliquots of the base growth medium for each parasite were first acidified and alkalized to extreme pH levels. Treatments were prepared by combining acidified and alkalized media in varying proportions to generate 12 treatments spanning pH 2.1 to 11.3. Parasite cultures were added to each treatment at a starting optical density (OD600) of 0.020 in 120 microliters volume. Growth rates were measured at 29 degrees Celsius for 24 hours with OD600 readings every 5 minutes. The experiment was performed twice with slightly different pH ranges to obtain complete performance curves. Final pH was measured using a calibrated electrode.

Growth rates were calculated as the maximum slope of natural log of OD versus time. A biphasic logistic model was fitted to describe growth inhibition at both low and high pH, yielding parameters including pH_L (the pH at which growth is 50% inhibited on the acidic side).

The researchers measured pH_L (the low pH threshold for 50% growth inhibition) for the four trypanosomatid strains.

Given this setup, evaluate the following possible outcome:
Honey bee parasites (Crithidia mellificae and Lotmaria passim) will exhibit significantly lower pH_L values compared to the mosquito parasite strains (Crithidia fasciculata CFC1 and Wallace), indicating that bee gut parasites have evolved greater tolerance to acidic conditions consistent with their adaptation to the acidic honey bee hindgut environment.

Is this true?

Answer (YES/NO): YES